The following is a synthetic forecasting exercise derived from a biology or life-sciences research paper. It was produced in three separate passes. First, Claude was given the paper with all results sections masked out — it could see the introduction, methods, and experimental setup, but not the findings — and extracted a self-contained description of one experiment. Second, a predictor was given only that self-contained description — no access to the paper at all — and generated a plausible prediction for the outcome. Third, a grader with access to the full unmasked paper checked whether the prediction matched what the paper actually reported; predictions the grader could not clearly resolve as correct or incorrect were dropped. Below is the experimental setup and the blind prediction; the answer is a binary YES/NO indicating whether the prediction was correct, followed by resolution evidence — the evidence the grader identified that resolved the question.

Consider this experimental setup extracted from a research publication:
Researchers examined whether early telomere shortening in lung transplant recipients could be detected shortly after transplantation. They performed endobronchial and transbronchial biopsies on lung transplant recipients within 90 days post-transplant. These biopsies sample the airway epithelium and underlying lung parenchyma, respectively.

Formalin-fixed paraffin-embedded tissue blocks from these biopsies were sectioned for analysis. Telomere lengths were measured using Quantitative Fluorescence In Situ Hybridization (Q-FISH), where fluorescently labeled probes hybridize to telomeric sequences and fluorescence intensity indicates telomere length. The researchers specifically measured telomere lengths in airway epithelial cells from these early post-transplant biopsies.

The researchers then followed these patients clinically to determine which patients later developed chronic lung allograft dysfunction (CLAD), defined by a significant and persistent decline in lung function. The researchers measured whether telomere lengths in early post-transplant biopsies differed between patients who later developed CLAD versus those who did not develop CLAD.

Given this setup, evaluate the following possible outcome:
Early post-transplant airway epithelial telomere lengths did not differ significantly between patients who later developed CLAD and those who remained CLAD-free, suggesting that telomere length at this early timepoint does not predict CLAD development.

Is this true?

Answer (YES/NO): NO